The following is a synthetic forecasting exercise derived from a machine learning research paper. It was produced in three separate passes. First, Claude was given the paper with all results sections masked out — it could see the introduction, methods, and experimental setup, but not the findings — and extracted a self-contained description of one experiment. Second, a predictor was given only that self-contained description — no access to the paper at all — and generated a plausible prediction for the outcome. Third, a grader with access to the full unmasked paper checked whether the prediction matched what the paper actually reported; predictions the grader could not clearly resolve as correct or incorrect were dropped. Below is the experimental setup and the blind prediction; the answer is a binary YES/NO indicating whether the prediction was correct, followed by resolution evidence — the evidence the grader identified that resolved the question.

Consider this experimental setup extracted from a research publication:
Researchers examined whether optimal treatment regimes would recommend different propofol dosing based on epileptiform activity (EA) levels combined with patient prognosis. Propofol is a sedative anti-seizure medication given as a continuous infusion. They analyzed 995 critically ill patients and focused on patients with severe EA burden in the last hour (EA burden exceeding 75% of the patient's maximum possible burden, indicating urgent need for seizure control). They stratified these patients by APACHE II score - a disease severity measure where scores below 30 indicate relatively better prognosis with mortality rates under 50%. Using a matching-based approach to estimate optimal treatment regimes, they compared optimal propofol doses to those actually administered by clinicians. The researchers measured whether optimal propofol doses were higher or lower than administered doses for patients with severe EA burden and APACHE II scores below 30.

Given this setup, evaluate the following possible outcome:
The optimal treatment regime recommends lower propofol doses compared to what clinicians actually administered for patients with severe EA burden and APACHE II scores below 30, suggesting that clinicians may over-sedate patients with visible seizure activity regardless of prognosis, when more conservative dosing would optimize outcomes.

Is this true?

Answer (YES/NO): NO